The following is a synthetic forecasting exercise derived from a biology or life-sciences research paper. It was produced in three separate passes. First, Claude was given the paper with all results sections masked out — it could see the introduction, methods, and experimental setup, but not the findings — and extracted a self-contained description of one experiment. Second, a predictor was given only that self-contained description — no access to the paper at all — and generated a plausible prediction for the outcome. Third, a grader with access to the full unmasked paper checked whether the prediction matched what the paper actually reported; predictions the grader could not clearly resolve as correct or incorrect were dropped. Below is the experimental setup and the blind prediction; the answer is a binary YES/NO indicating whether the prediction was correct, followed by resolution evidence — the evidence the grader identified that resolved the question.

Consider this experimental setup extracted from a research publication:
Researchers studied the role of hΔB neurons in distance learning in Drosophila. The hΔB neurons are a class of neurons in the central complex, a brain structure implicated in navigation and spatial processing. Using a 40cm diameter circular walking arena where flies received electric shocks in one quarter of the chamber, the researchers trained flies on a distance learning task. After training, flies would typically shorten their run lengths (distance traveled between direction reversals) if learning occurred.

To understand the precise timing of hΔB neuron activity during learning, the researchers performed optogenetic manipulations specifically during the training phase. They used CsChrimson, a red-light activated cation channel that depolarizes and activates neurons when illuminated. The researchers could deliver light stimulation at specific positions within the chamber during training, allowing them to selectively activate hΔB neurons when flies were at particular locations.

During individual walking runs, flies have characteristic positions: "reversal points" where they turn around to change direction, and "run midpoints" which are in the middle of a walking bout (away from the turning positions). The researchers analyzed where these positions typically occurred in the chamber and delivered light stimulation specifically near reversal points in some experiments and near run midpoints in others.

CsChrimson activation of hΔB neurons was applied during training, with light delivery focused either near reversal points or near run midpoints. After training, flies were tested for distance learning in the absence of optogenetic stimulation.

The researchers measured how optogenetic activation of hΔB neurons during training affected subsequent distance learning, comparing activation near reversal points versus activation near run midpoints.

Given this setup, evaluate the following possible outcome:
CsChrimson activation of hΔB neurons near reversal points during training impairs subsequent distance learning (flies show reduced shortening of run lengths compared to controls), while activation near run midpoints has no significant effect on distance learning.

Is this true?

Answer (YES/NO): YES